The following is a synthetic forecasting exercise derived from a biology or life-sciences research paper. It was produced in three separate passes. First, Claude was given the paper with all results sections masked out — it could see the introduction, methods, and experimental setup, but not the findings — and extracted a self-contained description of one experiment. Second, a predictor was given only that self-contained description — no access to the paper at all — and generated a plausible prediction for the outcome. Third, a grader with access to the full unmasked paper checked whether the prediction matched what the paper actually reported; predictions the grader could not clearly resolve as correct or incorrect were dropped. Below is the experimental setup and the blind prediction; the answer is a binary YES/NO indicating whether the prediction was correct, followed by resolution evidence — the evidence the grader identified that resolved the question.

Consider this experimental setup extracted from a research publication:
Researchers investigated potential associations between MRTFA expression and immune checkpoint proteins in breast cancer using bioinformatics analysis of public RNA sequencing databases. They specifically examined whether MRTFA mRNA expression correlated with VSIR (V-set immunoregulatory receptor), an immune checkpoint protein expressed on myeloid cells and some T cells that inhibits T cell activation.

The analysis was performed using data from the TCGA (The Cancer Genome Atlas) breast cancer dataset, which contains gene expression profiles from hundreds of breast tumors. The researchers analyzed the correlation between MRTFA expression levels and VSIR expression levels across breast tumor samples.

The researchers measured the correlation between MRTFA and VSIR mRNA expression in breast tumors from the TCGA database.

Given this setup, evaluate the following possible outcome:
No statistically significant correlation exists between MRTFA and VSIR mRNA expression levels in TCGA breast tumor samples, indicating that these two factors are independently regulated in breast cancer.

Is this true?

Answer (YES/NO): NO